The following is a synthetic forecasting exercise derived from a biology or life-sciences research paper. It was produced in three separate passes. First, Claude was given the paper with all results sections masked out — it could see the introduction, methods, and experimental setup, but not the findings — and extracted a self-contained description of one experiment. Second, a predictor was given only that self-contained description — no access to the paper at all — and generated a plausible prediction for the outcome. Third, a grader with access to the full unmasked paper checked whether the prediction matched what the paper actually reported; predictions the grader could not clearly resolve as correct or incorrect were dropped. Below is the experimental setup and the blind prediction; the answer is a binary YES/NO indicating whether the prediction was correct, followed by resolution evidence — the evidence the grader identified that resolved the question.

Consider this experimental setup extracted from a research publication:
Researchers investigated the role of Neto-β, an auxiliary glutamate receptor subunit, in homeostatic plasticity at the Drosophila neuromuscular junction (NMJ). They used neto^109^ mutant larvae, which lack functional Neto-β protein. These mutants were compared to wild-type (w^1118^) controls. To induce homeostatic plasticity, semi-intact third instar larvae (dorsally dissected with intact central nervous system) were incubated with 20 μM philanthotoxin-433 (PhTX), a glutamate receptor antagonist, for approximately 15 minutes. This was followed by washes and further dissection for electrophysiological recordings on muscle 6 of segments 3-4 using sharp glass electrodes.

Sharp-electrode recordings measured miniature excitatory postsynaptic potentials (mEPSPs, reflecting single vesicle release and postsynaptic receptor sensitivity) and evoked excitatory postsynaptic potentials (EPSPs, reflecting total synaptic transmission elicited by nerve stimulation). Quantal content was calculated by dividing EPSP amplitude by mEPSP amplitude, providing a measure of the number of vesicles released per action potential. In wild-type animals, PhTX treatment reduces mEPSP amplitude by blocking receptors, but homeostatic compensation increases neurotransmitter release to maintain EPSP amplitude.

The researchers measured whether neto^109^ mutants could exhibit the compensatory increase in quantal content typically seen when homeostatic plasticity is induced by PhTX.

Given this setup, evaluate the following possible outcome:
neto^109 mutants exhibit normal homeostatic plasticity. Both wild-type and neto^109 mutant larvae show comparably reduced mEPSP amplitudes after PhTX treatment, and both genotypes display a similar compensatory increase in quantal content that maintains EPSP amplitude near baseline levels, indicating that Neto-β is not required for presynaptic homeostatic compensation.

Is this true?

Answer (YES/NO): NO